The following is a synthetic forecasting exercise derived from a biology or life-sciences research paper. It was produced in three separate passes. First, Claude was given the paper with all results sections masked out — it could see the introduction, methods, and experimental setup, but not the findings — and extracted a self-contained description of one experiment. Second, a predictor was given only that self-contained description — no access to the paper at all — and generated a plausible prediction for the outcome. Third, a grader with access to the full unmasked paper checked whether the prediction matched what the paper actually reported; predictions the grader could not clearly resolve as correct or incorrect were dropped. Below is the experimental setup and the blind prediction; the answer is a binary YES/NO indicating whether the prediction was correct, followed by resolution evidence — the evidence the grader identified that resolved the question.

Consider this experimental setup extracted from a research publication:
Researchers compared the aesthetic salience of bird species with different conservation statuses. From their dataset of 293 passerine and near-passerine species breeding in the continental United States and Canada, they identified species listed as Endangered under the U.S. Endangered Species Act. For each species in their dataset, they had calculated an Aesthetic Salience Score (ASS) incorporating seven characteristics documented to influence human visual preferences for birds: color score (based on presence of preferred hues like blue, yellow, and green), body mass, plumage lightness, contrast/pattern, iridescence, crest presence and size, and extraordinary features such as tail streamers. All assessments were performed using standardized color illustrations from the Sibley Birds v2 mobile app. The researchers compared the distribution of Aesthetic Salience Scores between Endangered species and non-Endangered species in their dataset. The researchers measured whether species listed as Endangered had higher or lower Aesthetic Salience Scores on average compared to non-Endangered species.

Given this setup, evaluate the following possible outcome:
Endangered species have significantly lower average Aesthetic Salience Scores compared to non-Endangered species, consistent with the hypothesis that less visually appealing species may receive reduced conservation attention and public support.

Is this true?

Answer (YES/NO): NO